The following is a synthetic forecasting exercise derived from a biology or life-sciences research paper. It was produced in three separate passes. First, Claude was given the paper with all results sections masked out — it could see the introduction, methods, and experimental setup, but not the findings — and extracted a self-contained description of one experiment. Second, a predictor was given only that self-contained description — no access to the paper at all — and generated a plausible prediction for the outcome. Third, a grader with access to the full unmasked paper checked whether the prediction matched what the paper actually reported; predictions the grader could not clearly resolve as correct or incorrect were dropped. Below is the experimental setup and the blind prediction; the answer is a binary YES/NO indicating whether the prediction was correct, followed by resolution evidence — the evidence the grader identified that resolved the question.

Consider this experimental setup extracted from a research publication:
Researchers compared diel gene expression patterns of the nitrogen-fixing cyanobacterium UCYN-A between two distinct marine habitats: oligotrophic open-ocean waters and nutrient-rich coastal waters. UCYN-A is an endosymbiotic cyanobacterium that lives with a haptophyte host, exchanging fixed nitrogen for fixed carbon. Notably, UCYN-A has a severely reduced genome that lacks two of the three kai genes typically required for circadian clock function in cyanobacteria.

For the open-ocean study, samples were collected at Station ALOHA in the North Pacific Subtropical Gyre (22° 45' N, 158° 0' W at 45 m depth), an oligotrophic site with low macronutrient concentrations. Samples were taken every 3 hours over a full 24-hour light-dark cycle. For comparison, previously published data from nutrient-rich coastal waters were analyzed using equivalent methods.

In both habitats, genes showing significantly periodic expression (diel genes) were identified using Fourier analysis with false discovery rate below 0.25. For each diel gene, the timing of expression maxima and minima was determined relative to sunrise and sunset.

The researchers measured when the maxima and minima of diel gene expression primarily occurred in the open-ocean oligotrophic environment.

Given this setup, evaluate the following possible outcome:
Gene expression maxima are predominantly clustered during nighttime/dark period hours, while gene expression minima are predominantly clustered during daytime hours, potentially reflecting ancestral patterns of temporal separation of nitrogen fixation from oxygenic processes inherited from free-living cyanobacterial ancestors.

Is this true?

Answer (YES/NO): NO